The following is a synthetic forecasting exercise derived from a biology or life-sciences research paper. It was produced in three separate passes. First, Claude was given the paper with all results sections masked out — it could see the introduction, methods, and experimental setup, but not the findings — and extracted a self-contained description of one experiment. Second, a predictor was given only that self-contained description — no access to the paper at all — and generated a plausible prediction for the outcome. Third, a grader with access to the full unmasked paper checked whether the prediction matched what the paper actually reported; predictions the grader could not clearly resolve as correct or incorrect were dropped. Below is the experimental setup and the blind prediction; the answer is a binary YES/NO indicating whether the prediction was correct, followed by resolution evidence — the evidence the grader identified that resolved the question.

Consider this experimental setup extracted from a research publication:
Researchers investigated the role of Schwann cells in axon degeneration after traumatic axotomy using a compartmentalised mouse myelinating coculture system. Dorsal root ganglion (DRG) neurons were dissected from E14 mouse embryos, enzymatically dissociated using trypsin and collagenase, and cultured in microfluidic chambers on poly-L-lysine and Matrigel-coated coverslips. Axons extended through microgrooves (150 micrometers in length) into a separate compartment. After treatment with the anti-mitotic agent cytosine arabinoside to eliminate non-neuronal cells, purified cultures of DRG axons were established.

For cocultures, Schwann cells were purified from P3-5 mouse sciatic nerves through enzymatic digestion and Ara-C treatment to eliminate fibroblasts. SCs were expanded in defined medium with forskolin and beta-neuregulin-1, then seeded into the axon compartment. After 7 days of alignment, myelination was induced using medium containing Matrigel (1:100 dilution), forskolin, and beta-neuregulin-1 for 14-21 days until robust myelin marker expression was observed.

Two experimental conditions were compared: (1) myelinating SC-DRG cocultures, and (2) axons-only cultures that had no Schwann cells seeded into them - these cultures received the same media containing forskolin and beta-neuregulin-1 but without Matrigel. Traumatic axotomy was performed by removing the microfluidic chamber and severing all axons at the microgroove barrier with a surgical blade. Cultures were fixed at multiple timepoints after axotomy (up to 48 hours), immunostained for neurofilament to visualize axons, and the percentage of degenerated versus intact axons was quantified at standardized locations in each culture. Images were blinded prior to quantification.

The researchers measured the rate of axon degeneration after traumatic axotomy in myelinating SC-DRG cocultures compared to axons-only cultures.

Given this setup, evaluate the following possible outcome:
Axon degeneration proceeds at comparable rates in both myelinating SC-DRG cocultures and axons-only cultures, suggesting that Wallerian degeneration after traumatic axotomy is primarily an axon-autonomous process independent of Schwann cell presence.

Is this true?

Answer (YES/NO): NO